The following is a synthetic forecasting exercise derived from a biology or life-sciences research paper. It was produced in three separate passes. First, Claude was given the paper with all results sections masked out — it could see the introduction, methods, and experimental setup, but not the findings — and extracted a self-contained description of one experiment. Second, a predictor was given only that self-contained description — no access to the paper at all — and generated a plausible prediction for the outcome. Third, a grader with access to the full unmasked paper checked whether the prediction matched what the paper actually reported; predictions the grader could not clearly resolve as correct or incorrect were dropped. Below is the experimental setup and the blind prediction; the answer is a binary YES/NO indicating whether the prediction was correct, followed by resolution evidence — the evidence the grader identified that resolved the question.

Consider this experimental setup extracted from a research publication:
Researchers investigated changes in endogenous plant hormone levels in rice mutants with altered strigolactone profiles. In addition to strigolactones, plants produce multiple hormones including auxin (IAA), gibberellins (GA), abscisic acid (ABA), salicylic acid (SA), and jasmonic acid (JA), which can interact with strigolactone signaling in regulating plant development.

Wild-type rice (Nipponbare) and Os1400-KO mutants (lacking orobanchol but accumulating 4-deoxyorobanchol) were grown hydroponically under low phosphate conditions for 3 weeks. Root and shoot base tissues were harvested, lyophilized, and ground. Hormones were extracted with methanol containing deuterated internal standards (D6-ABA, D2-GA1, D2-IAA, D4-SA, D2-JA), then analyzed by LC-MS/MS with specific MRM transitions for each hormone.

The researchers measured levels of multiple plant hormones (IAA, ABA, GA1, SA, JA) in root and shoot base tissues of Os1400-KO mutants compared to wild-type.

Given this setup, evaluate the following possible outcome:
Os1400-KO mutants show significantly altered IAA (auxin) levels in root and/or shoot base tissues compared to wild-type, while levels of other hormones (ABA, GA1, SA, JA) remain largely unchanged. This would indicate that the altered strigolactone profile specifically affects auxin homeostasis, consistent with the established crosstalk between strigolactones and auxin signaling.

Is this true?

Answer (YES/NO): YES